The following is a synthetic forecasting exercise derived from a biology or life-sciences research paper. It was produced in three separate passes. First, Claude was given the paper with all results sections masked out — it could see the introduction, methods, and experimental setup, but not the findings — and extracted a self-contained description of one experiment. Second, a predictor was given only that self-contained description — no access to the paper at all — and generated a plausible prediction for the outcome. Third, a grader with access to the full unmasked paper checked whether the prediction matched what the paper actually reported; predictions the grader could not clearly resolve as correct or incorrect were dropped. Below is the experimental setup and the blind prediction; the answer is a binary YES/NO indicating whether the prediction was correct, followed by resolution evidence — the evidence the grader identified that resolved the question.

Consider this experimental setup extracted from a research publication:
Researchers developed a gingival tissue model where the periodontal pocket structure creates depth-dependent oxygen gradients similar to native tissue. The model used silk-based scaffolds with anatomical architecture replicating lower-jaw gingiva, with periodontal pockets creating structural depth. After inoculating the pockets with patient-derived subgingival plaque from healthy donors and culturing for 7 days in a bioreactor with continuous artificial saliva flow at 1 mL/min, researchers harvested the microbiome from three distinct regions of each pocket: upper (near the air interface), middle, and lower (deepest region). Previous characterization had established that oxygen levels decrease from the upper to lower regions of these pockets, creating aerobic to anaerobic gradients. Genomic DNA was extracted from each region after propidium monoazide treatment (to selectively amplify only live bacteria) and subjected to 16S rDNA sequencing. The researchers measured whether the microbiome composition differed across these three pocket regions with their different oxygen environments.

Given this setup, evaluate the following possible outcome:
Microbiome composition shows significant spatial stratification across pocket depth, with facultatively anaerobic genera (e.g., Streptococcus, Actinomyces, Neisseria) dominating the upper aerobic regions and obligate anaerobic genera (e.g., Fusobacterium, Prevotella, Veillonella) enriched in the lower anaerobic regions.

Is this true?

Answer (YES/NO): NO